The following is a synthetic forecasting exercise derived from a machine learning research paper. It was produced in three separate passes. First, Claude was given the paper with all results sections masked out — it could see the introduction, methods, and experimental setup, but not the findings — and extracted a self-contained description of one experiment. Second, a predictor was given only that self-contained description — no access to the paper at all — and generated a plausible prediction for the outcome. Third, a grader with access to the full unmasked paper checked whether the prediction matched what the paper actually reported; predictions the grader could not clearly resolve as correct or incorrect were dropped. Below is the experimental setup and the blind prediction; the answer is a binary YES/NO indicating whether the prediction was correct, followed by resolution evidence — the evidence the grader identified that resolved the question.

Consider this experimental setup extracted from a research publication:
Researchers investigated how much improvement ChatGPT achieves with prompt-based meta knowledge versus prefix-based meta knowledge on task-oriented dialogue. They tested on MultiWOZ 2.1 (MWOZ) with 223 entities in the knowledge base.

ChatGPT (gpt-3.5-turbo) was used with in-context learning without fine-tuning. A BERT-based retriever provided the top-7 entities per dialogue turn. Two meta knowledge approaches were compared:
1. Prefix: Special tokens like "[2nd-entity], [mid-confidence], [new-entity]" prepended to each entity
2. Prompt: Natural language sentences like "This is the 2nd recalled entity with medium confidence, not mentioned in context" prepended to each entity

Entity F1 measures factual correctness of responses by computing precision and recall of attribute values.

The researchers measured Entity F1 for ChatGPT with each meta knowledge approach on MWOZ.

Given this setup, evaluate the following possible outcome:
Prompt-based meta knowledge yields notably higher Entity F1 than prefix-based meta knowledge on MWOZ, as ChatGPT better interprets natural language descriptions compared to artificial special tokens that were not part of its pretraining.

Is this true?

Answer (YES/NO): YES